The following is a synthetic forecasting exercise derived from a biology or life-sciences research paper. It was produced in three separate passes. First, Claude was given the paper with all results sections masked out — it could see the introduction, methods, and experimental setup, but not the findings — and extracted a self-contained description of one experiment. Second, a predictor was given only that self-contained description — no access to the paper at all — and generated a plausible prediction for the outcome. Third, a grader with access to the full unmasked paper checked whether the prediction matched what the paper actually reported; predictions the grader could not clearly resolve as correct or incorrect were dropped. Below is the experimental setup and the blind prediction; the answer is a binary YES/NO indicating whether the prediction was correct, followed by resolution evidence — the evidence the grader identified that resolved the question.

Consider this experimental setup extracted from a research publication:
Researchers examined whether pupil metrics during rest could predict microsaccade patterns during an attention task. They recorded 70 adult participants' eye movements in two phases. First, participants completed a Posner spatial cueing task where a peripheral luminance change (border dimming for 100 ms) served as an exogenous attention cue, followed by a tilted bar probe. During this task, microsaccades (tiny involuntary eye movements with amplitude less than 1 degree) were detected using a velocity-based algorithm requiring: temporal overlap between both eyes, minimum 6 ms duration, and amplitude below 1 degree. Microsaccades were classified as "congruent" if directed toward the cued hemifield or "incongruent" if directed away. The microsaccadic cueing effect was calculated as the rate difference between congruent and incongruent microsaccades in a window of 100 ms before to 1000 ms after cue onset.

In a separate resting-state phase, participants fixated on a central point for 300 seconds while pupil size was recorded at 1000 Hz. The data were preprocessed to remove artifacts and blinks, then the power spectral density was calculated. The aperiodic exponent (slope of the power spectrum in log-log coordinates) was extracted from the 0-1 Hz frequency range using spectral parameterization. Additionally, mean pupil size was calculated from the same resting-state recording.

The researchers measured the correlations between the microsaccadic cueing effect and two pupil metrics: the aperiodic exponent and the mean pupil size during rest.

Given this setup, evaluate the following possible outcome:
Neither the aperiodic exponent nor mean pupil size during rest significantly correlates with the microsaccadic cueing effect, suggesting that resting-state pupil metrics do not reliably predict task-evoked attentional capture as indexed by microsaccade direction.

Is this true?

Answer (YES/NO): NO